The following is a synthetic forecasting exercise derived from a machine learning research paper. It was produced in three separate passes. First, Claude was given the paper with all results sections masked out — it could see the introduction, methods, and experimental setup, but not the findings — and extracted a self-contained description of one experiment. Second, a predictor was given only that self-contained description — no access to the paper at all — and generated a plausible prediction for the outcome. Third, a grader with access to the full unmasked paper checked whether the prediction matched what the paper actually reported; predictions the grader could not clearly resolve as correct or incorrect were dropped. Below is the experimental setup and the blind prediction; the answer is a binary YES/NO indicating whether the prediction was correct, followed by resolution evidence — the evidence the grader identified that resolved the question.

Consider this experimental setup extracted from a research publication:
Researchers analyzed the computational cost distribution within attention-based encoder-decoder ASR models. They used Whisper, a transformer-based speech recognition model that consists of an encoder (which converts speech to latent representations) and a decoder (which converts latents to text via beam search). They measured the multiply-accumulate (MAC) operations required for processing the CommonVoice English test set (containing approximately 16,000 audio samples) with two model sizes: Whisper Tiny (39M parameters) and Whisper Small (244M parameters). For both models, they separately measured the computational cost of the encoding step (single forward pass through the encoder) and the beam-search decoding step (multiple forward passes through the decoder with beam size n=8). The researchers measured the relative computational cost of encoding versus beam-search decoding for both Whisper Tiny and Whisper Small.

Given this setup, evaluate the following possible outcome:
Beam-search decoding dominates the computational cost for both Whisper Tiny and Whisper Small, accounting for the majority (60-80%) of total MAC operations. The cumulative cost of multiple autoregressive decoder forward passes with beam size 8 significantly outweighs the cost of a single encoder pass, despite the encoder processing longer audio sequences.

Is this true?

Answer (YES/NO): NO